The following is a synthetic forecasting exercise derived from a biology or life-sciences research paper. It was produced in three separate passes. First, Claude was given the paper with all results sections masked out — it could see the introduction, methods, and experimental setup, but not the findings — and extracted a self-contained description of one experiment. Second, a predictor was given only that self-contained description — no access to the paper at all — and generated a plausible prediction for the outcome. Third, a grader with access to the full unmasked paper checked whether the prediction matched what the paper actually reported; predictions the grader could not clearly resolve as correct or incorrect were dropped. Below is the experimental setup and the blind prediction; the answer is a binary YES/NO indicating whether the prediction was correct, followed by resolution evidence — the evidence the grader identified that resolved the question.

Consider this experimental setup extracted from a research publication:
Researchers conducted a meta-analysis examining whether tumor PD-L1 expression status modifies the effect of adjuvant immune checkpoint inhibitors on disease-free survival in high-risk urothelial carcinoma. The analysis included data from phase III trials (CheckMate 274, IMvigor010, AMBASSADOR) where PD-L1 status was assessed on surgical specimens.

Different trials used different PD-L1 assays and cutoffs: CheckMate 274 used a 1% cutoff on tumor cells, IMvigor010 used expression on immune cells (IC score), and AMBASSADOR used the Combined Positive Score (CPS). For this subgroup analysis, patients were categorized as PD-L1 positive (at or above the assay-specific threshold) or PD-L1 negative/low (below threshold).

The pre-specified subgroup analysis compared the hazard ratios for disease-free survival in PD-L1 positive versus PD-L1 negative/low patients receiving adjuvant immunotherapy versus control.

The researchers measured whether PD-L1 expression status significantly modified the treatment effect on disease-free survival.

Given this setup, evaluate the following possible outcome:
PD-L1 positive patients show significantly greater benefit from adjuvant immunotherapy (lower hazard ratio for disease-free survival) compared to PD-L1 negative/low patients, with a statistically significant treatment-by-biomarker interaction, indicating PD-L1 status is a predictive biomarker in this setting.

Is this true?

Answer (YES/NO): NO